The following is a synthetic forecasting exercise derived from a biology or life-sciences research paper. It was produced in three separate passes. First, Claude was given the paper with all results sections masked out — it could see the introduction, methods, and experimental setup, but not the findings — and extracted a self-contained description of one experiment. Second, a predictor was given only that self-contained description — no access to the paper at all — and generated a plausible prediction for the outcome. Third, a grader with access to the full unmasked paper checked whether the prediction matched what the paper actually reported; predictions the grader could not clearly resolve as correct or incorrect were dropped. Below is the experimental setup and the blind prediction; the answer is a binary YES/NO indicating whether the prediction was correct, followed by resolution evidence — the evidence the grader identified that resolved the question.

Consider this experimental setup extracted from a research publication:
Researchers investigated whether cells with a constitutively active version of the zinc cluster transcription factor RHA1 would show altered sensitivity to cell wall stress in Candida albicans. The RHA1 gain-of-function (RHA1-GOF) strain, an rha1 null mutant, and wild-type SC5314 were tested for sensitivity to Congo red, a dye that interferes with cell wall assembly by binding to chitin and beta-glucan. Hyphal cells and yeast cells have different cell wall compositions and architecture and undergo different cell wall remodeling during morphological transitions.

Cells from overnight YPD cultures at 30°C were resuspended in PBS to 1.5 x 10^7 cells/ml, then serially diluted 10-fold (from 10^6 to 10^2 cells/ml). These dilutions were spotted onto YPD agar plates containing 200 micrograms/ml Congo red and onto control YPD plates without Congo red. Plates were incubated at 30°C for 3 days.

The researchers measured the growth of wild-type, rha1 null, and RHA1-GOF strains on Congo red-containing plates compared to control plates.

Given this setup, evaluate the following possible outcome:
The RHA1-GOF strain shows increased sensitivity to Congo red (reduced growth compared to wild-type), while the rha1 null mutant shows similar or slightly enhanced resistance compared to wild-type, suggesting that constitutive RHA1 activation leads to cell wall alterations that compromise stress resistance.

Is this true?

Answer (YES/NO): YES